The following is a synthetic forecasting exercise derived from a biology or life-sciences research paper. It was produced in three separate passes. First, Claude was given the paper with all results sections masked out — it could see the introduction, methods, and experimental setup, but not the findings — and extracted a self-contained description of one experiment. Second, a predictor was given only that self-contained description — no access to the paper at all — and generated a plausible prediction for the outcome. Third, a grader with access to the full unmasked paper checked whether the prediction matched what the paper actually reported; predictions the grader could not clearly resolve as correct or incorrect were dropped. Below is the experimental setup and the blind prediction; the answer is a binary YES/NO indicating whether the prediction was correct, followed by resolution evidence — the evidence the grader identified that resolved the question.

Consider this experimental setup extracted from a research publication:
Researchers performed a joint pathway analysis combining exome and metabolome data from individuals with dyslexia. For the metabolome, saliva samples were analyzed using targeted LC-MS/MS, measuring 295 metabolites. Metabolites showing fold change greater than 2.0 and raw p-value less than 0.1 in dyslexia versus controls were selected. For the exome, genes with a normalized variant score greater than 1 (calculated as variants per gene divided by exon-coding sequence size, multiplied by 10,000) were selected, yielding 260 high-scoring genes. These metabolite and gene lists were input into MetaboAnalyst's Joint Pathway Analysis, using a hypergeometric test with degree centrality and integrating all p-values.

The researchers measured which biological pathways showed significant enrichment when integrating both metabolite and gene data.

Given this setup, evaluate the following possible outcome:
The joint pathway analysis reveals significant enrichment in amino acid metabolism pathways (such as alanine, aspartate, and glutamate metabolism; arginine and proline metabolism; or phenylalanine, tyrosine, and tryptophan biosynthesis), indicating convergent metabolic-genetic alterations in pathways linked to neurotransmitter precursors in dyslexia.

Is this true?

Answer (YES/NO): NO